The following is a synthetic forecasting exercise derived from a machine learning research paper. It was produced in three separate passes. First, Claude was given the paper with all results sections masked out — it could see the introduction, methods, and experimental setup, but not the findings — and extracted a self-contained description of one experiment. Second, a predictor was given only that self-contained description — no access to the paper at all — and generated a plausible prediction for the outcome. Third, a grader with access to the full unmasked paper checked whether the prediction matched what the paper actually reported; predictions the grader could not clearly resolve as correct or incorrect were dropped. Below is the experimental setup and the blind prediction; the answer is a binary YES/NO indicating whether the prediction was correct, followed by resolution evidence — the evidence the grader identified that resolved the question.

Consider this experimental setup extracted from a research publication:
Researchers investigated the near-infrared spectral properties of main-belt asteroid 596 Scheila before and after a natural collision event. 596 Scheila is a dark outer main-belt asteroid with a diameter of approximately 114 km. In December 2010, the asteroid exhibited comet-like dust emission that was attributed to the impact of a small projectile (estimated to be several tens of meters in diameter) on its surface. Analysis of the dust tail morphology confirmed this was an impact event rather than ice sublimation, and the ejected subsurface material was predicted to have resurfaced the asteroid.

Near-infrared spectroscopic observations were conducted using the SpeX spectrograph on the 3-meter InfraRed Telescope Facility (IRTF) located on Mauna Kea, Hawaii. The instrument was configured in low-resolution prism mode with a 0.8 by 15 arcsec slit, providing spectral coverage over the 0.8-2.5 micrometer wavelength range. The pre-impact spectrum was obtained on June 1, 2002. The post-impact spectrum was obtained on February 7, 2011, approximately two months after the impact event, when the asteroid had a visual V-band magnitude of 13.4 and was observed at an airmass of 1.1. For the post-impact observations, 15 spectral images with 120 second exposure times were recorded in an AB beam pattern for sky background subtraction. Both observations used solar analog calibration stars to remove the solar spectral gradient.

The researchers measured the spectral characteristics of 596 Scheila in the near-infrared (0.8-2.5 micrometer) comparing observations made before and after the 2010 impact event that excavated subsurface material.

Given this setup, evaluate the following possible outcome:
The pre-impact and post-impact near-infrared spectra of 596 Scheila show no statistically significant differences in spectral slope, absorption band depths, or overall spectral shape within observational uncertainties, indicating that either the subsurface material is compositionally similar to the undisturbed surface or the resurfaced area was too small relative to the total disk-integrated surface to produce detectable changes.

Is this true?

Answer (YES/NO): NO